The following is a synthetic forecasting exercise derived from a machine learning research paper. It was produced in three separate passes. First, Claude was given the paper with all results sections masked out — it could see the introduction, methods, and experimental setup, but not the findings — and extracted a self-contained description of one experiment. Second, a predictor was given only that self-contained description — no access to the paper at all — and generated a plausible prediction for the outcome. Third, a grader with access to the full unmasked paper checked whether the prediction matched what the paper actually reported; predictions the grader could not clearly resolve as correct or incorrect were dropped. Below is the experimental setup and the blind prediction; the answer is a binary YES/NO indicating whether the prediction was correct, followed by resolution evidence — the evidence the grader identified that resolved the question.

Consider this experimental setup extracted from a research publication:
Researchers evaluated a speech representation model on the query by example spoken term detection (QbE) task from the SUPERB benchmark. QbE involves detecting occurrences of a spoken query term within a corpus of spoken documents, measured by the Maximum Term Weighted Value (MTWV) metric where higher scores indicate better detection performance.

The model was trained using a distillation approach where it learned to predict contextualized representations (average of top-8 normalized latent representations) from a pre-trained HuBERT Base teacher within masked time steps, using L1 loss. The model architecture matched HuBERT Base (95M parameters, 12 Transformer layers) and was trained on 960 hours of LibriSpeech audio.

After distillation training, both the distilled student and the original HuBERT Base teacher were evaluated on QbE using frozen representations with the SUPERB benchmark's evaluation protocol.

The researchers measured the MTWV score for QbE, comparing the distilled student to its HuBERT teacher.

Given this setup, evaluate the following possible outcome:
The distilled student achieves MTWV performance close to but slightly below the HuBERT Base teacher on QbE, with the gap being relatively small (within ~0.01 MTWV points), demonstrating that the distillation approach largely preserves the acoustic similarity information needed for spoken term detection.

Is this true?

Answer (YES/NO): NO